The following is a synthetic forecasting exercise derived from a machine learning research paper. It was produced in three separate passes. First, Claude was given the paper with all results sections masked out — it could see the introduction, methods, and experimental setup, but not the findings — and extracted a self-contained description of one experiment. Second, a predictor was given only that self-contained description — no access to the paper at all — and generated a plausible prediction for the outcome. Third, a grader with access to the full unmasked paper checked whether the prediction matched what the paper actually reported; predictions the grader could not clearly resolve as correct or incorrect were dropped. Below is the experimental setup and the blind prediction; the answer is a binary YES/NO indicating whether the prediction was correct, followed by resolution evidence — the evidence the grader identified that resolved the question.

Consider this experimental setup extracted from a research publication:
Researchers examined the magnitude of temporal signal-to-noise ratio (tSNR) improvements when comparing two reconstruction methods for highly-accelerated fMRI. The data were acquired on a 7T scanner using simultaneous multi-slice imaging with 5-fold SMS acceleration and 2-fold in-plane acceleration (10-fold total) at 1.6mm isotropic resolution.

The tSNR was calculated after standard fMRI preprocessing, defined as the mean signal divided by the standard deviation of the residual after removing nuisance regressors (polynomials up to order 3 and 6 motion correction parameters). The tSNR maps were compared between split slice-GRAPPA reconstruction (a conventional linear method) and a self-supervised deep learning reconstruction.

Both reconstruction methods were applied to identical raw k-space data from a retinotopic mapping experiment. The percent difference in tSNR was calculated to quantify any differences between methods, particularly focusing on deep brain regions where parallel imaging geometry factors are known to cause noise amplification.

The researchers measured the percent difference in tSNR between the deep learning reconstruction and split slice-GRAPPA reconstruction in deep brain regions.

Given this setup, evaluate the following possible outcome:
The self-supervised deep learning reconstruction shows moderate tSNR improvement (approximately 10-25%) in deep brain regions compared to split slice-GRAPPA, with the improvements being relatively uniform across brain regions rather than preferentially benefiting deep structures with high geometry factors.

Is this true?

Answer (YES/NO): NO